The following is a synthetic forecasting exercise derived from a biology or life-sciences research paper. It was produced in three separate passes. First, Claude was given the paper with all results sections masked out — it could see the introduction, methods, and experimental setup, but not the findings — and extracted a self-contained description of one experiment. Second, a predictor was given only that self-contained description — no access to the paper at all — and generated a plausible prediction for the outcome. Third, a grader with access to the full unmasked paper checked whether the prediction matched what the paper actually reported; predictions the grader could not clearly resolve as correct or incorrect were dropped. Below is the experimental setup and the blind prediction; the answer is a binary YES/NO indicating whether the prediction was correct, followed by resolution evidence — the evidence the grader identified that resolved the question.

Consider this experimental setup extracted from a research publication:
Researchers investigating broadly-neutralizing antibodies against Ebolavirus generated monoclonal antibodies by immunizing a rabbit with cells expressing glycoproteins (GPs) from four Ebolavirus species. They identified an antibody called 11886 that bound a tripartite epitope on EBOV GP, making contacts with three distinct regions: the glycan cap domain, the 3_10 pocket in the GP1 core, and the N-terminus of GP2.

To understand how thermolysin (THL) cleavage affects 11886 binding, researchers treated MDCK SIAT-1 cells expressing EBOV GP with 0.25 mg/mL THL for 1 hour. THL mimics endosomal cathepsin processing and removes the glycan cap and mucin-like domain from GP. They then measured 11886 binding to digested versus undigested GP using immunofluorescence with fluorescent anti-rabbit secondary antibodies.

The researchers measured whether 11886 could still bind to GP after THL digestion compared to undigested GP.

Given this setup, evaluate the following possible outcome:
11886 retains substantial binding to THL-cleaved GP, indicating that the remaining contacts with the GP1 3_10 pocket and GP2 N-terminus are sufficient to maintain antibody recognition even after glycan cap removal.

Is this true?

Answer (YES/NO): NO